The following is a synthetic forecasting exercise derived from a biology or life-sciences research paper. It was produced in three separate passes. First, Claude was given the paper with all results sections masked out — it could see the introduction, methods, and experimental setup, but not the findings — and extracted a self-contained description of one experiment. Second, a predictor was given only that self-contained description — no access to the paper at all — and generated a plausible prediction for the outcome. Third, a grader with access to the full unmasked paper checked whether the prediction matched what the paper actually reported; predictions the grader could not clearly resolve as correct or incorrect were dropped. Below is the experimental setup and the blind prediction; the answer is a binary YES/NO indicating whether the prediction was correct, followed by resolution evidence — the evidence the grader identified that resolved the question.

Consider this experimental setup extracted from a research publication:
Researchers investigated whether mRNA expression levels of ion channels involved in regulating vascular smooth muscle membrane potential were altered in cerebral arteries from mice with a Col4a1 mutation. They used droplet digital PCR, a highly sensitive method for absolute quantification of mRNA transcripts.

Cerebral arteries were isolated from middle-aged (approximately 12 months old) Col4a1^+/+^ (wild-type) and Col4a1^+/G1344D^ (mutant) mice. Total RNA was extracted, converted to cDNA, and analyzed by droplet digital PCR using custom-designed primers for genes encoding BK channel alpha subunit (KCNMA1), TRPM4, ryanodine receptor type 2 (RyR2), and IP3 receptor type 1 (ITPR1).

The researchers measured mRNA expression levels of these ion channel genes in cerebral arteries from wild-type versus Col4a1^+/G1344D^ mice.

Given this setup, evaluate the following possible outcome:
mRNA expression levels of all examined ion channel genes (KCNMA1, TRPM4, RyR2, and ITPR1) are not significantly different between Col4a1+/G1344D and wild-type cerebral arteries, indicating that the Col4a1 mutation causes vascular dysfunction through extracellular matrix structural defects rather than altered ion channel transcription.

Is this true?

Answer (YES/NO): NO